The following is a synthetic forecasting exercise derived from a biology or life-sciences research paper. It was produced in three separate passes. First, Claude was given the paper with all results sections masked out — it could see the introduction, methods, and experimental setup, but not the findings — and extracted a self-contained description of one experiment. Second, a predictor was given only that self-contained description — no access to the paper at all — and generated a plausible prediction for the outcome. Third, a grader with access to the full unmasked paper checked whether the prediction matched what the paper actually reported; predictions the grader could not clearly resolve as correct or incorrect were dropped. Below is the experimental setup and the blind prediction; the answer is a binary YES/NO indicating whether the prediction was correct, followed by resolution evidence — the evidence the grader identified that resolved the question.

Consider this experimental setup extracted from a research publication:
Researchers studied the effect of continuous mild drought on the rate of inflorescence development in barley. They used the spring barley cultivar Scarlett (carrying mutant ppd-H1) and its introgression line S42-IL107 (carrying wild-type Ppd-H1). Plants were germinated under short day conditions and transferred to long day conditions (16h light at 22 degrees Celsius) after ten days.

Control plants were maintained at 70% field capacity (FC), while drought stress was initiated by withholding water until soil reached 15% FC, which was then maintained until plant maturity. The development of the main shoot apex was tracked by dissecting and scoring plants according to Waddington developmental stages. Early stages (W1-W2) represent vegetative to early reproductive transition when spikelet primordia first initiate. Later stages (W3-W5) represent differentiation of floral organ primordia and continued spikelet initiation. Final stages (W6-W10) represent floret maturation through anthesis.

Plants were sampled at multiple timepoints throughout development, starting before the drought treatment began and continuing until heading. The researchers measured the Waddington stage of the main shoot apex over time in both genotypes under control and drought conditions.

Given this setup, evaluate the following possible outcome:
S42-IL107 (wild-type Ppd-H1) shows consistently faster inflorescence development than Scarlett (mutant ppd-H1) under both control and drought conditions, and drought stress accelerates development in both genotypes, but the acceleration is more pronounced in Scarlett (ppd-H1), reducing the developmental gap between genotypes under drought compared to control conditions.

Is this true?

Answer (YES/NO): NO